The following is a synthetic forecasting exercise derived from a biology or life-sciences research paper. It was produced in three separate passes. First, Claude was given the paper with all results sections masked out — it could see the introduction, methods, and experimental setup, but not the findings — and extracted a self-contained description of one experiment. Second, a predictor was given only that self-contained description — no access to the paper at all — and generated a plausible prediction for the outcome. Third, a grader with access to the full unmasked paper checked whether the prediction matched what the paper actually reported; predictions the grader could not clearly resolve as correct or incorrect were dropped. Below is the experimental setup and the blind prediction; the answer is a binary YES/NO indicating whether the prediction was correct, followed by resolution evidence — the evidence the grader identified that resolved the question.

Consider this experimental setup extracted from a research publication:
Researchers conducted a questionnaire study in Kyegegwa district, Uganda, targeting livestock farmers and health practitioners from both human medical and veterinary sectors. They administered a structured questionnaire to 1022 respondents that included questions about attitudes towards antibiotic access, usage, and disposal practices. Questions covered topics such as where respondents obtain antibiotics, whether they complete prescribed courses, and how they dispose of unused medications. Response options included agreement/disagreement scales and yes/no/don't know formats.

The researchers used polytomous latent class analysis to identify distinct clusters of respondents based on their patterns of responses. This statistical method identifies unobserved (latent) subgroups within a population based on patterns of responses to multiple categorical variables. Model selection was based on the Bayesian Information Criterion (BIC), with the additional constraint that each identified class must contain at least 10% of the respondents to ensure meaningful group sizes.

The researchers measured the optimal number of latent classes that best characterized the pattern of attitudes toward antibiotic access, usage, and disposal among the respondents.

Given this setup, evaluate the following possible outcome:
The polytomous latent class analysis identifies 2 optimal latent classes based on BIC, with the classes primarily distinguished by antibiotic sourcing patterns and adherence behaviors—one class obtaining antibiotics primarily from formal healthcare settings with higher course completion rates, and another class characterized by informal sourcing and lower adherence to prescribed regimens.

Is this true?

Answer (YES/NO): NO